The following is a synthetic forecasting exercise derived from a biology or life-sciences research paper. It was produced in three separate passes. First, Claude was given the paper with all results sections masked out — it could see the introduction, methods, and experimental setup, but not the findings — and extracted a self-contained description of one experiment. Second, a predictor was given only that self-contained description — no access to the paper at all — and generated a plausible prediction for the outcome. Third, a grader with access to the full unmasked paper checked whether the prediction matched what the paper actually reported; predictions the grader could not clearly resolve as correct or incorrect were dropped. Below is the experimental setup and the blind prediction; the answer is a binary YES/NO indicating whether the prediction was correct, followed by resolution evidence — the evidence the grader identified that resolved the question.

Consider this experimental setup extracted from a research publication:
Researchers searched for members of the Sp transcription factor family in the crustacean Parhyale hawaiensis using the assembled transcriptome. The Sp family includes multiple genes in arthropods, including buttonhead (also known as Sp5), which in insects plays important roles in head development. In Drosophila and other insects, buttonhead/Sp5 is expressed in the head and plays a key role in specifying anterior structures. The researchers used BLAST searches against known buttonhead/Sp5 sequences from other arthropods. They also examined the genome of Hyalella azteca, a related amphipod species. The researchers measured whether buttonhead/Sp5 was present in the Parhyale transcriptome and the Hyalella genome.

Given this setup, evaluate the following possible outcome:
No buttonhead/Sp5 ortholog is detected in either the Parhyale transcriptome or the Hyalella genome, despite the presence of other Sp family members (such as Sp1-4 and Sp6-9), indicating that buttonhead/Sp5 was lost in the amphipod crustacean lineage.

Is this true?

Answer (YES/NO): YES